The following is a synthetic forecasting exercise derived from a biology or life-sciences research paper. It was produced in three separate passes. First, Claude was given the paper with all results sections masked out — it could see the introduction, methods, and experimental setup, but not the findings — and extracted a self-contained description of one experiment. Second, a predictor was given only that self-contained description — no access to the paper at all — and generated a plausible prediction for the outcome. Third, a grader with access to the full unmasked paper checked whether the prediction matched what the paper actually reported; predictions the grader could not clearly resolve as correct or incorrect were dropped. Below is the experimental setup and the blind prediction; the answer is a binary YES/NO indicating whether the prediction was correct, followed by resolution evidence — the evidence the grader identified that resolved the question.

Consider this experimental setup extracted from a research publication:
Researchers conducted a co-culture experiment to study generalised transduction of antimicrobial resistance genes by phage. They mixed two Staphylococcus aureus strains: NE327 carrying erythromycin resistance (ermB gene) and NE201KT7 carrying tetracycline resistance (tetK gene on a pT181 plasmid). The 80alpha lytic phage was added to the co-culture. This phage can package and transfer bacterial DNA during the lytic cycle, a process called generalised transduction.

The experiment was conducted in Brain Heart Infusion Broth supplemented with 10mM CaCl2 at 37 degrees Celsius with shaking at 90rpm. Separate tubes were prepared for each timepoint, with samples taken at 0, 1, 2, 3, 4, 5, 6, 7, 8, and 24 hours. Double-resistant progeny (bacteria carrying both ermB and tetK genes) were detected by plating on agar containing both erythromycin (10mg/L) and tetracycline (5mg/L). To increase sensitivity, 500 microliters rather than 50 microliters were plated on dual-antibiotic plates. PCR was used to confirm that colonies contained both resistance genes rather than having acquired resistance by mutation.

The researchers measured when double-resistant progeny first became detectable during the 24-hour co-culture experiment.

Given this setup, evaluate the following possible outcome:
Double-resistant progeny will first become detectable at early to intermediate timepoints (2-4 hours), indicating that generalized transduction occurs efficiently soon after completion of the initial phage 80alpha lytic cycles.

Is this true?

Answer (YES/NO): NO